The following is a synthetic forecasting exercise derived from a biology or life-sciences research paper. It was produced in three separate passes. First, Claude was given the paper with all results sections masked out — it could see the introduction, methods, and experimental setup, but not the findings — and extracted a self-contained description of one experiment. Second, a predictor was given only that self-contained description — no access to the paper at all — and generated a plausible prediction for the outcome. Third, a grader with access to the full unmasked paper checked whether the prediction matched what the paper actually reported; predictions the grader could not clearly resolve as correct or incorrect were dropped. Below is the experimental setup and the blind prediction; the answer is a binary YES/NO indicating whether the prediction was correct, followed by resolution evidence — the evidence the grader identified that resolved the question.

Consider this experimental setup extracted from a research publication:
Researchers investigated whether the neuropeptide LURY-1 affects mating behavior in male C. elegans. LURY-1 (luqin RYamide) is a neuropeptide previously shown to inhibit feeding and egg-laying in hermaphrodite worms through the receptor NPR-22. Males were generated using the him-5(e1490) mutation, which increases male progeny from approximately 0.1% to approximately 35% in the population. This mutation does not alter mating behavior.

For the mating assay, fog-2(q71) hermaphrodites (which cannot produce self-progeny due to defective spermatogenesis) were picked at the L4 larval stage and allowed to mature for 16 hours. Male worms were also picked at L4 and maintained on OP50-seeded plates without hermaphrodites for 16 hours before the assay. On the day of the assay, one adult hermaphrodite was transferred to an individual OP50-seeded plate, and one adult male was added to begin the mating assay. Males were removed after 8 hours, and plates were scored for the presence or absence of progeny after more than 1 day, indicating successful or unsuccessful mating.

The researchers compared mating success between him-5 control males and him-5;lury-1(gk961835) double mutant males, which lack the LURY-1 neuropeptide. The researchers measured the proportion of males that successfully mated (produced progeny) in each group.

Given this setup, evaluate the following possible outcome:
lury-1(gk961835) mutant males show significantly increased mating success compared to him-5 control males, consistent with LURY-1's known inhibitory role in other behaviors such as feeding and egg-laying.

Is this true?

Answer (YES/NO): YES